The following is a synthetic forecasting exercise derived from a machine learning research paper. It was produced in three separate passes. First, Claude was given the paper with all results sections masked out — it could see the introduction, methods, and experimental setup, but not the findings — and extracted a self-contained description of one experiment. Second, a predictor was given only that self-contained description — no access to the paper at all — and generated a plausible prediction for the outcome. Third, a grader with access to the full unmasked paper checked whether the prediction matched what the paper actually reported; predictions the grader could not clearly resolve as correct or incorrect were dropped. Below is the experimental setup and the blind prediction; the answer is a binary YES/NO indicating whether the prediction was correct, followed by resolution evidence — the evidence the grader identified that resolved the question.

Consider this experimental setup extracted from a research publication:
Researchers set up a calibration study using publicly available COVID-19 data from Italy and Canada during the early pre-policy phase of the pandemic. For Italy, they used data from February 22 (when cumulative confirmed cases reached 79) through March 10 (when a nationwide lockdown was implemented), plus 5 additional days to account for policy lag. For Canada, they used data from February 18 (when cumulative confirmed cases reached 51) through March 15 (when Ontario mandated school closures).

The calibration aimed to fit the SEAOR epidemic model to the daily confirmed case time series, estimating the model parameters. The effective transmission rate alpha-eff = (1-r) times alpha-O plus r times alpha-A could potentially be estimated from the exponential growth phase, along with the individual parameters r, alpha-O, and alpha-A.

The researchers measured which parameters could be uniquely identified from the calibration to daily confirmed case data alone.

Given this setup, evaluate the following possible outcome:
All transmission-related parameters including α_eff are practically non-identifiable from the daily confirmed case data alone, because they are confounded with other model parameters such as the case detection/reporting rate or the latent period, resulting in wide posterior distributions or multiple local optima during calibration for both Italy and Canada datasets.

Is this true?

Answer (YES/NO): NO